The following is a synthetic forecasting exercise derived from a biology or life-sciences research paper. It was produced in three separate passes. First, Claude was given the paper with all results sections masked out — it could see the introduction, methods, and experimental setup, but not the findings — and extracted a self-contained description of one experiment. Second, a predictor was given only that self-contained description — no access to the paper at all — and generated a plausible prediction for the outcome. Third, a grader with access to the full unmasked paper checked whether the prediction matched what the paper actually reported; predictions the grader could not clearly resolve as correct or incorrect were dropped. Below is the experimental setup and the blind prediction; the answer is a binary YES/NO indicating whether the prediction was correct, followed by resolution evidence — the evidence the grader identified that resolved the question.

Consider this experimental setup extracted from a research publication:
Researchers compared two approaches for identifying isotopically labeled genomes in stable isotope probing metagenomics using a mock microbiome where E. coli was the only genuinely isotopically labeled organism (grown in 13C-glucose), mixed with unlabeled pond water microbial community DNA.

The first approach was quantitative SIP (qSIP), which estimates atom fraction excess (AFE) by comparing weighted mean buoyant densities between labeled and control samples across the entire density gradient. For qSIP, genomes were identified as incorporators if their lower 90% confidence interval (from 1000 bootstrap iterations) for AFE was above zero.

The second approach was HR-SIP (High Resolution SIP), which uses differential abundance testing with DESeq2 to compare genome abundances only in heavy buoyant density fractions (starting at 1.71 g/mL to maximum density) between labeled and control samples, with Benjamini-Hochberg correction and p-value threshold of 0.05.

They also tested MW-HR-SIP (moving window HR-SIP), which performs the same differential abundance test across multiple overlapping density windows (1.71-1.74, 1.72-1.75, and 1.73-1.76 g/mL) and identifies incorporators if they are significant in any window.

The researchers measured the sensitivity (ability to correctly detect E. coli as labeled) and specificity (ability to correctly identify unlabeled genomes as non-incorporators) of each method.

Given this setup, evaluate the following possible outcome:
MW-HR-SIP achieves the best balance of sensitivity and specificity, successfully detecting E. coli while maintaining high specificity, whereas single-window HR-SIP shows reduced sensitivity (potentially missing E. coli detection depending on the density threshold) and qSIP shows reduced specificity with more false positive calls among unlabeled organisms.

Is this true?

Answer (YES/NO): YES